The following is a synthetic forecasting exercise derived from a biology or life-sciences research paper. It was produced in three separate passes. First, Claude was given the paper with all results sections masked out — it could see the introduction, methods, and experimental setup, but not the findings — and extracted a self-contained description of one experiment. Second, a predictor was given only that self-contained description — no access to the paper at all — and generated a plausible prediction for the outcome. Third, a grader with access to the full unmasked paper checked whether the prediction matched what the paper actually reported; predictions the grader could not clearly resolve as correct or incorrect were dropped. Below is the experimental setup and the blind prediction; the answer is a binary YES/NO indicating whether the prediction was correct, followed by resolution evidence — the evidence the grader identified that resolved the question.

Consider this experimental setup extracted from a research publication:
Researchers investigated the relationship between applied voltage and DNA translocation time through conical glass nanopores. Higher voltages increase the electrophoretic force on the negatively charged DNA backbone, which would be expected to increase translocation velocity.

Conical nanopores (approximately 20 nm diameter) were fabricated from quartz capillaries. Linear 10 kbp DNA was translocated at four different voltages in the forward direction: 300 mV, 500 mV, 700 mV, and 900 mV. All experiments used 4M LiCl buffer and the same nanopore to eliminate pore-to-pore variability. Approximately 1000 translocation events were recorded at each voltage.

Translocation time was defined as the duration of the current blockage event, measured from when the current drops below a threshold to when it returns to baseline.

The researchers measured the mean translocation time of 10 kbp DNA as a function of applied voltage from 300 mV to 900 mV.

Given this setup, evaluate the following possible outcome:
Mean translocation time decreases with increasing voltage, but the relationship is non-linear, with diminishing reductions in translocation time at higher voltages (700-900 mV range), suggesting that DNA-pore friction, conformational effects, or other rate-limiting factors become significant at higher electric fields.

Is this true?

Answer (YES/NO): NO